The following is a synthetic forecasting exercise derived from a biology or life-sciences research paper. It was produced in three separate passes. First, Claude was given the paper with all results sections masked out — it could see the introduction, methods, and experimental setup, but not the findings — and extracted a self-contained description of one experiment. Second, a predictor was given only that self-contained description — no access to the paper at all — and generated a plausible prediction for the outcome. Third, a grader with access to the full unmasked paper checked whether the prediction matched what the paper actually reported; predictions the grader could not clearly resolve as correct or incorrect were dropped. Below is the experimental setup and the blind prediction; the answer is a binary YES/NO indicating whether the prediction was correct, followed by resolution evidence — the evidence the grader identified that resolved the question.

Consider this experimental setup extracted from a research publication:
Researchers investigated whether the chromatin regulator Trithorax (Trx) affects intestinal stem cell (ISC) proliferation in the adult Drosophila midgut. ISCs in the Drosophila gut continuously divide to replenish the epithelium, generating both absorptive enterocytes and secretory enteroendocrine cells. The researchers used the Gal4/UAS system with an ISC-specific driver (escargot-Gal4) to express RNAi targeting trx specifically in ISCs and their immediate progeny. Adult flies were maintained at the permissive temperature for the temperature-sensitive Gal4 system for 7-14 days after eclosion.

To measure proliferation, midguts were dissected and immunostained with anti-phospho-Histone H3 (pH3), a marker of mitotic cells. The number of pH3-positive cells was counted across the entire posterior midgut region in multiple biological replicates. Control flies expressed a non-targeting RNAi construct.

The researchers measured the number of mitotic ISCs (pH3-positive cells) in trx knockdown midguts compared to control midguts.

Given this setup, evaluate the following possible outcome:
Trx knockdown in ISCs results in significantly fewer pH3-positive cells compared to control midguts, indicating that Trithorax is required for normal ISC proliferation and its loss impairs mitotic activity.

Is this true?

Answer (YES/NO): NO